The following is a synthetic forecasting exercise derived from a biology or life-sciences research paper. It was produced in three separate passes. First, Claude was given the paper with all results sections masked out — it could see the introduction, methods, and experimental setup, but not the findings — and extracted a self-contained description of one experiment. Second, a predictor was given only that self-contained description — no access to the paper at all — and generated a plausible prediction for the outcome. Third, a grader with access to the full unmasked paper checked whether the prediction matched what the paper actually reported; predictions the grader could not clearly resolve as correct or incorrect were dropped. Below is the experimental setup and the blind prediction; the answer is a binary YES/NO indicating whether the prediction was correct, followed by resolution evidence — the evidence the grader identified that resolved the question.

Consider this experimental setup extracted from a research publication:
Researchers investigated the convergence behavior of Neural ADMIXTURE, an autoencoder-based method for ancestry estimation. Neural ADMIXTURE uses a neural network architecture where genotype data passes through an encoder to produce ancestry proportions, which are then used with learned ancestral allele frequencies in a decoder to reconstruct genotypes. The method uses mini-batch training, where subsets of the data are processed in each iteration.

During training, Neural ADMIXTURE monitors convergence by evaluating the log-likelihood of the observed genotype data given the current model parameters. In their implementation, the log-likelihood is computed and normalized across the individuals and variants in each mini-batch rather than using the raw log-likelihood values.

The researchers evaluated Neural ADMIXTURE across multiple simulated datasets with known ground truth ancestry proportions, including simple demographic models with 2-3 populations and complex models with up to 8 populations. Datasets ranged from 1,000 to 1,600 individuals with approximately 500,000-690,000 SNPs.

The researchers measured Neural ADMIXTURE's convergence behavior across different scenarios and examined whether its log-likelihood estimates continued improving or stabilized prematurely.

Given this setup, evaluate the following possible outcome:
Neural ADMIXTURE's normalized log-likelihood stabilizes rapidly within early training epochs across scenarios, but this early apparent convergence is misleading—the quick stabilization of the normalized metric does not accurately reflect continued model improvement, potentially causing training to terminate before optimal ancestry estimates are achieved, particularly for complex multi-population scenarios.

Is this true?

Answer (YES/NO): YES